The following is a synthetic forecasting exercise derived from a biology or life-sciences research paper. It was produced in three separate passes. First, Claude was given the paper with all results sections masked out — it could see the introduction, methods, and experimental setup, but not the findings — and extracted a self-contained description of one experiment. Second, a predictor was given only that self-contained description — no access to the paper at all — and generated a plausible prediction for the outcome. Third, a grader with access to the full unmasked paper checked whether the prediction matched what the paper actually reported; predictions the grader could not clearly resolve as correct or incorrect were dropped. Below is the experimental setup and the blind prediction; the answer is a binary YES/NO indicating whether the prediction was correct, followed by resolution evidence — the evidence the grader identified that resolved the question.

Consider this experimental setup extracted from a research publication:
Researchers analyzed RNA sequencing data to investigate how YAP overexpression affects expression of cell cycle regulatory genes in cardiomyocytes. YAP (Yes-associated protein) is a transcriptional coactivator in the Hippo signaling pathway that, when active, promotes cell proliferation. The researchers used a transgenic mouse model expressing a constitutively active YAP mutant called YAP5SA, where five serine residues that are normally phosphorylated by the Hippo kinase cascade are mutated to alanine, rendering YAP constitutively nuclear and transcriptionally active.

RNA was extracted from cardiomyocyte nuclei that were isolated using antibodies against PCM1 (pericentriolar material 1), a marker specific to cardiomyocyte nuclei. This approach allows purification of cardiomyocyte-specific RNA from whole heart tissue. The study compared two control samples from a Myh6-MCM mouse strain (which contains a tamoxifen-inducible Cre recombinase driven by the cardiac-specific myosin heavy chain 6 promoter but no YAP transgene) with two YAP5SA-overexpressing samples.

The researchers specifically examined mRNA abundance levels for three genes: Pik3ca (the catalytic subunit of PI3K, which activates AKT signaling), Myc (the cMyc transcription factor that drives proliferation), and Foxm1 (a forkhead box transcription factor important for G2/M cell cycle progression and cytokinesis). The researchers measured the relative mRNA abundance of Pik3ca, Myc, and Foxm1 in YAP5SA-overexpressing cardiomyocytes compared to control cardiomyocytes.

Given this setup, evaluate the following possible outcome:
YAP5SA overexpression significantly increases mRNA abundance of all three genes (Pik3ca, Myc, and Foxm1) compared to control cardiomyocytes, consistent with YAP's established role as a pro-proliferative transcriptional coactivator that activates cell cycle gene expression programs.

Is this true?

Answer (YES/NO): NO